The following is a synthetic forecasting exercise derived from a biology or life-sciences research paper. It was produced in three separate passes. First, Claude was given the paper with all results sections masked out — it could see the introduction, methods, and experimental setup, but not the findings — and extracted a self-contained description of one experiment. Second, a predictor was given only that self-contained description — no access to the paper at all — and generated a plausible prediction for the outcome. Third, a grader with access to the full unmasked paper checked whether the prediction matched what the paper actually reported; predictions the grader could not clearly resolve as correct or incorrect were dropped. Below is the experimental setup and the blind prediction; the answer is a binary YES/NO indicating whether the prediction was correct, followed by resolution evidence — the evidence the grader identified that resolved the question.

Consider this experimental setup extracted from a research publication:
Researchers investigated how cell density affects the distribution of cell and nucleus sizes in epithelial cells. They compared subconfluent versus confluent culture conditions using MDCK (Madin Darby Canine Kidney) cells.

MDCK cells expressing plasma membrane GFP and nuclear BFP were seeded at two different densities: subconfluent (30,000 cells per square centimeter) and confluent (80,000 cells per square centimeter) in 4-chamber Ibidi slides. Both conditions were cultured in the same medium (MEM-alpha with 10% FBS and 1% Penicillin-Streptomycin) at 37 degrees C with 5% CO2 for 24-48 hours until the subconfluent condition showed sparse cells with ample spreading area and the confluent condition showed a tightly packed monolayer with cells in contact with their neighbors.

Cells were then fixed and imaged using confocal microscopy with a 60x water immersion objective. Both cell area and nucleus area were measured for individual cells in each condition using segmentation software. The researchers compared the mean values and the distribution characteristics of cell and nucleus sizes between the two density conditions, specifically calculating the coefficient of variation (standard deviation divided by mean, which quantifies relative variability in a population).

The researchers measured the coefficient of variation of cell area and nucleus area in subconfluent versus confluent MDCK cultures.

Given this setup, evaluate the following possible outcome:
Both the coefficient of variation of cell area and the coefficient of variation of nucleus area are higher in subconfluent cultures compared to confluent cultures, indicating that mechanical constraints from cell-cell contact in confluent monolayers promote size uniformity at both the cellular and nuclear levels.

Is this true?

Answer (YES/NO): NO